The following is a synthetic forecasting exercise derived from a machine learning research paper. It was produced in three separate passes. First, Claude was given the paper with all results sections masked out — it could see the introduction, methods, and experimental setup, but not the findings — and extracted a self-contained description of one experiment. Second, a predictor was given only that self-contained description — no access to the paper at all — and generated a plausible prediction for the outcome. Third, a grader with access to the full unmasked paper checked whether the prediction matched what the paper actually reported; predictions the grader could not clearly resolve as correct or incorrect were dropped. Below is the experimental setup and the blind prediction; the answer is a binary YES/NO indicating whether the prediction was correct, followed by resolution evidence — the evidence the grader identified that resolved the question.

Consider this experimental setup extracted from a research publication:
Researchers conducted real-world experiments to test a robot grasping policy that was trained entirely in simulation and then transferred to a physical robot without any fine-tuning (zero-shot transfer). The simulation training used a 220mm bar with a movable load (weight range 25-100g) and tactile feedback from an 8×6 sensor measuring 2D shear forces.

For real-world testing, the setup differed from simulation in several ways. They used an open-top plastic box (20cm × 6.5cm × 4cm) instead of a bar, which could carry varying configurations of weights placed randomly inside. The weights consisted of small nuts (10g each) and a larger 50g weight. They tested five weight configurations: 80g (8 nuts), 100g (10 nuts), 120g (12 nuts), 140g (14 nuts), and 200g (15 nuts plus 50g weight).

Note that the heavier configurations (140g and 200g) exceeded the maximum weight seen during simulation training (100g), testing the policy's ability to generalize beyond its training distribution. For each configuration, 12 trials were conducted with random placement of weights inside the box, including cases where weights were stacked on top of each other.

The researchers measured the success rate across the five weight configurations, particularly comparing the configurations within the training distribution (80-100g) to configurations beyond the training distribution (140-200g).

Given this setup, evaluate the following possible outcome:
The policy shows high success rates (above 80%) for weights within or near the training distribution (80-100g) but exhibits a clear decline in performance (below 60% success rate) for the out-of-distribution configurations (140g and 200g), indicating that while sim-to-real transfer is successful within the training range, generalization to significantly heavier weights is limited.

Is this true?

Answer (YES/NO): NO